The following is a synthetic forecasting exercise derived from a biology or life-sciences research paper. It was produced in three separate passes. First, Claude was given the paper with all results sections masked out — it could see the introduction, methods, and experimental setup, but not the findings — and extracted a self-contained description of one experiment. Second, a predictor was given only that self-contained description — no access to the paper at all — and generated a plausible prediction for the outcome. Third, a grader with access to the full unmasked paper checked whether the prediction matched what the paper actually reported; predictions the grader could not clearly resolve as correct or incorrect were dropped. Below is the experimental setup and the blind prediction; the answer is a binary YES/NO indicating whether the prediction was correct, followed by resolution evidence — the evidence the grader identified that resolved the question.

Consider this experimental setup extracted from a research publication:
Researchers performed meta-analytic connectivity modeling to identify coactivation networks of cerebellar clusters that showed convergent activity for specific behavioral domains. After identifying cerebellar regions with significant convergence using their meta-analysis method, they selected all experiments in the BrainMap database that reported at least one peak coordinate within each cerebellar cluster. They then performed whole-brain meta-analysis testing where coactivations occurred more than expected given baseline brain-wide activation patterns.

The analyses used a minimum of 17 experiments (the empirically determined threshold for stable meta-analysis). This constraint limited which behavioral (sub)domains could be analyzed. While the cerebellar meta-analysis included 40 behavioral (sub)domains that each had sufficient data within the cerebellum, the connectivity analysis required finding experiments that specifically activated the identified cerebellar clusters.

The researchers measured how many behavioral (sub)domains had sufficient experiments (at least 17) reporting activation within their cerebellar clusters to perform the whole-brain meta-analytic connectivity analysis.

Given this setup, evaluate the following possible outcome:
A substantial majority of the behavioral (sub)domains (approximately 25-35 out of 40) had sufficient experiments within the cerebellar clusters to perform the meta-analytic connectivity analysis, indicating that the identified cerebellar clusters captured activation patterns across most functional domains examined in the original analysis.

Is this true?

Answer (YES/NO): NO